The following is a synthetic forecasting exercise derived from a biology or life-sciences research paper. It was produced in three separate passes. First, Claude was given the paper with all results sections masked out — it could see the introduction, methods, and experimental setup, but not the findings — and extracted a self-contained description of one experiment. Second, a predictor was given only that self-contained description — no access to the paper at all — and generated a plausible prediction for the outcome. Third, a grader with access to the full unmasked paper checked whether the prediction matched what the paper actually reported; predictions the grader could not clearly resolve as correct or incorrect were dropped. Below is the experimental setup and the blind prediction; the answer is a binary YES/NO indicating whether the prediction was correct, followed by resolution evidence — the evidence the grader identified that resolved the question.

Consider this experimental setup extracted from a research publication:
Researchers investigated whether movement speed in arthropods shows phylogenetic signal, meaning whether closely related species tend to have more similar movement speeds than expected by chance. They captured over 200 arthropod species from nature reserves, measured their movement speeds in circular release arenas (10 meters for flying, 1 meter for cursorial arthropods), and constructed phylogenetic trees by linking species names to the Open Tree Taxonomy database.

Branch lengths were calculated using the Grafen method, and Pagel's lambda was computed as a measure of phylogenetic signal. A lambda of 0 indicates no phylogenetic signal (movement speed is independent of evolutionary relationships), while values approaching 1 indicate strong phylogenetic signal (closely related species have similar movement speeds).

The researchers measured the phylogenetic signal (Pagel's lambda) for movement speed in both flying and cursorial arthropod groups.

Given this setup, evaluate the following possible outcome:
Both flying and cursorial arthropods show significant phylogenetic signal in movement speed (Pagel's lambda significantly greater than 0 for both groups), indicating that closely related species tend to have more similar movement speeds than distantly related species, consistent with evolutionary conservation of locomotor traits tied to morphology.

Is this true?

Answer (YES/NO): YES